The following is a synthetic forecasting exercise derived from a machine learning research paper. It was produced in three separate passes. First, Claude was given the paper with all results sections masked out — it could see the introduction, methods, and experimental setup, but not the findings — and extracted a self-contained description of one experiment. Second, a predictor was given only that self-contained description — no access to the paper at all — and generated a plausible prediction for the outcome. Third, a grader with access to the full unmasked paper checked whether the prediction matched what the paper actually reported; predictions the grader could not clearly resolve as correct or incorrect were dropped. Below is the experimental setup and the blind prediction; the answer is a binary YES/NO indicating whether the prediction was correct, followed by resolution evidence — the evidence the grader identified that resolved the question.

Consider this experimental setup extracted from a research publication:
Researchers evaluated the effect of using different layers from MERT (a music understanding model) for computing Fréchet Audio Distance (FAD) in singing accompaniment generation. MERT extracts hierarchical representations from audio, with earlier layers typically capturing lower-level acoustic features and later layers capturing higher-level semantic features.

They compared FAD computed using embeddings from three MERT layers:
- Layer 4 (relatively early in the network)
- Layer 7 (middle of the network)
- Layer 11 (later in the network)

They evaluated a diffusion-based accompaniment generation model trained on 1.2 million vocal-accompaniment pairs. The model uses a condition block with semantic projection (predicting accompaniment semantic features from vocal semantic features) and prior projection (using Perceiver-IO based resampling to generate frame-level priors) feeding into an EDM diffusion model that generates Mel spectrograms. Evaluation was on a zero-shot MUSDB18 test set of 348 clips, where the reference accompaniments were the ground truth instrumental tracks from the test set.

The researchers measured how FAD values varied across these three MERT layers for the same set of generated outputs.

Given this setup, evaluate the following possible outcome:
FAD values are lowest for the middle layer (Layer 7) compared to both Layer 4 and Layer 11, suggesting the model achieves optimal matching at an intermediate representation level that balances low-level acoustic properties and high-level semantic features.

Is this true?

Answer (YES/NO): NO